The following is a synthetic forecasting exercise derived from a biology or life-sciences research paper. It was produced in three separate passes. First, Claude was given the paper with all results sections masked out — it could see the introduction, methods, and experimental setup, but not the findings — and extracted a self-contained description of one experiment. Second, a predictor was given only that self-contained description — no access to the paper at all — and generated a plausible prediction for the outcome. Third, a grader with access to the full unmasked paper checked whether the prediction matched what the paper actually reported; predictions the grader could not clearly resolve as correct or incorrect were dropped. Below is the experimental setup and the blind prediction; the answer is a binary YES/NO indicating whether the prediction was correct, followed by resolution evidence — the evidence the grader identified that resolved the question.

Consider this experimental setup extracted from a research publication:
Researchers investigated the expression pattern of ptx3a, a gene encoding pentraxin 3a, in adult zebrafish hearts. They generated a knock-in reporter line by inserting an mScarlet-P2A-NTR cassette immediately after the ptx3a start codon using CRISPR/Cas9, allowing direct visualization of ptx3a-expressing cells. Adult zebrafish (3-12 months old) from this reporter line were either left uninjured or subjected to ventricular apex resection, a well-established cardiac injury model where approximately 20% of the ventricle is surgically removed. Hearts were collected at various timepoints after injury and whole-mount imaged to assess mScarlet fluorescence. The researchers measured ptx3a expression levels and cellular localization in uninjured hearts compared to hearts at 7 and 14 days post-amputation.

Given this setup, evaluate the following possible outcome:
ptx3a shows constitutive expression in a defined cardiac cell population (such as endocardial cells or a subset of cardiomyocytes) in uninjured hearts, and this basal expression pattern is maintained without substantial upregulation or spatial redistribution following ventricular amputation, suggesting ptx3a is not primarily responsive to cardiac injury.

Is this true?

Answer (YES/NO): NO